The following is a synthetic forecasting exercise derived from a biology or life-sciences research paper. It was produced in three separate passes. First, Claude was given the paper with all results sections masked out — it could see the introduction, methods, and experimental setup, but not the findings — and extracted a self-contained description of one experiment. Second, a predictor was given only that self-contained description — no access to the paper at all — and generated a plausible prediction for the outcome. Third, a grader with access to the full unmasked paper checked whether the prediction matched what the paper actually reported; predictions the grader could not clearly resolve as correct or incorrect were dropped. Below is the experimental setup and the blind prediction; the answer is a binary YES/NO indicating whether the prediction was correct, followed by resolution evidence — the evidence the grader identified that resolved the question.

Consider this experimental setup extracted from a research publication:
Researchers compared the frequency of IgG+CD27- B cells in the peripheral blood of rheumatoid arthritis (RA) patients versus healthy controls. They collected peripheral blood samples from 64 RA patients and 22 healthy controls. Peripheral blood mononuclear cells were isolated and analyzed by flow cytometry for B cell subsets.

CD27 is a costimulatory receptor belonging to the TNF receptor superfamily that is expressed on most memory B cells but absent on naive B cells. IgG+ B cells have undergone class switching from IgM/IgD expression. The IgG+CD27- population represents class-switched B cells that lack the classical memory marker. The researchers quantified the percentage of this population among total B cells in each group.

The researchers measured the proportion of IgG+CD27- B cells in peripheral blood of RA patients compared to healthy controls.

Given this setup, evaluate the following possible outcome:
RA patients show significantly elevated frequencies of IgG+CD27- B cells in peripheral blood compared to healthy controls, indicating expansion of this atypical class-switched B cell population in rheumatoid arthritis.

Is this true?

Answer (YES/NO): YES